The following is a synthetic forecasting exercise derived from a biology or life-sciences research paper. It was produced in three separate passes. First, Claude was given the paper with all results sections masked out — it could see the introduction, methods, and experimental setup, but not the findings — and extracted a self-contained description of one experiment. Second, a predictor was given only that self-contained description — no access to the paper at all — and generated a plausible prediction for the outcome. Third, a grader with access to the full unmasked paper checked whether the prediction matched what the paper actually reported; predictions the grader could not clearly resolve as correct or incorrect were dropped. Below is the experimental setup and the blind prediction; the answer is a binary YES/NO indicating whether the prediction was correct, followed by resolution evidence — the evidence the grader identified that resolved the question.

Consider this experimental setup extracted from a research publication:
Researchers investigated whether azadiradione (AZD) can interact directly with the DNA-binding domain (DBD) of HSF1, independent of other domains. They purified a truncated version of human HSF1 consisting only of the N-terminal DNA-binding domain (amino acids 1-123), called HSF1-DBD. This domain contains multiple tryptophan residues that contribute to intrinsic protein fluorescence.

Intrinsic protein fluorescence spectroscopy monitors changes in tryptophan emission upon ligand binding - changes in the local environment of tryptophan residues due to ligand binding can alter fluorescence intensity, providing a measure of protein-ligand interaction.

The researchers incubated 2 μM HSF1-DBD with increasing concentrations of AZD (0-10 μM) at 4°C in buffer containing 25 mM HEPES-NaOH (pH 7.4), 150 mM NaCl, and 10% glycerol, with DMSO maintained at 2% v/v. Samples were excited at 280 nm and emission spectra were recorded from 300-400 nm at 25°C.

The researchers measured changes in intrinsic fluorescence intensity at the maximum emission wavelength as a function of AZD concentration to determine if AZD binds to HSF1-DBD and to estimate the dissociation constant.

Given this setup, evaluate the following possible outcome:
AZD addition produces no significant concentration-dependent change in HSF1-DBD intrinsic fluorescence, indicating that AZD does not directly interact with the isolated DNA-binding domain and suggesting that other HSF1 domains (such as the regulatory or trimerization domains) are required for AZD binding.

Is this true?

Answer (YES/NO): NO